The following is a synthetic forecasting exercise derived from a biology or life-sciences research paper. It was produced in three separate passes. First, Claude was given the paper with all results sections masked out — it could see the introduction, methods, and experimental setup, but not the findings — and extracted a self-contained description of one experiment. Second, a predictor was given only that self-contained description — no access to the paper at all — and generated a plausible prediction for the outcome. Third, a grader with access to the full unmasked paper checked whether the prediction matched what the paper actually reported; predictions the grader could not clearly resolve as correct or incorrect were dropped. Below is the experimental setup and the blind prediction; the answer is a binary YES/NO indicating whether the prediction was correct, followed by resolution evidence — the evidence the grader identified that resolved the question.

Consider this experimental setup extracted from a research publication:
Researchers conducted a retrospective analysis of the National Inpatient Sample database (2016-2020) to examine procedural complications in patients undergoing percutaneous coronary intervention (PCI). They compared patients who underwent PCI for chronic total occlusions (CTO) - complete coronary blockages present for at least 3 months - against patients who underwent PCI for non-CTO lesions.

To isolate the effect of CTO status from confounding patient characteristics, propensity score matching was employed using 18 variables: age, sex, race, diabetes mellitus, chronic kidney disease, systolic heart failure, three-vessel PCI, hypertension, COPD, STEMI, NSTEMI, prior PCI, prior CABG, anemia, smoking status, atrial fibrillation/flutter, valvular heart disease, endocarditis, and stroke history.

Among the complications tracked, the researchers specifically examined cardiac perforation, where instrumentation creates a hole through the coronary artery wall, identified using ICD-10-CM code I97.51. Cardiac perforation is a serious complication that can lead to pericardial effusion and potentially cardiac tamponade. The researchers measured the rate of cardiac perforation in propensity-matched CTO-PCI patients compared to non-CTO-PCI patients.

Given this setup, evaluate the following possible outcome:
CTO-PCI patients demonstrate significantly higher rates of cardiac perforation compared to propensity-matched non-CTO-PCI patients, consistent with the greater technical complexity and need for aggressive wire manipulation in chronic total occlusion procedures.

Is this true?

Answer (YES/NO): YES